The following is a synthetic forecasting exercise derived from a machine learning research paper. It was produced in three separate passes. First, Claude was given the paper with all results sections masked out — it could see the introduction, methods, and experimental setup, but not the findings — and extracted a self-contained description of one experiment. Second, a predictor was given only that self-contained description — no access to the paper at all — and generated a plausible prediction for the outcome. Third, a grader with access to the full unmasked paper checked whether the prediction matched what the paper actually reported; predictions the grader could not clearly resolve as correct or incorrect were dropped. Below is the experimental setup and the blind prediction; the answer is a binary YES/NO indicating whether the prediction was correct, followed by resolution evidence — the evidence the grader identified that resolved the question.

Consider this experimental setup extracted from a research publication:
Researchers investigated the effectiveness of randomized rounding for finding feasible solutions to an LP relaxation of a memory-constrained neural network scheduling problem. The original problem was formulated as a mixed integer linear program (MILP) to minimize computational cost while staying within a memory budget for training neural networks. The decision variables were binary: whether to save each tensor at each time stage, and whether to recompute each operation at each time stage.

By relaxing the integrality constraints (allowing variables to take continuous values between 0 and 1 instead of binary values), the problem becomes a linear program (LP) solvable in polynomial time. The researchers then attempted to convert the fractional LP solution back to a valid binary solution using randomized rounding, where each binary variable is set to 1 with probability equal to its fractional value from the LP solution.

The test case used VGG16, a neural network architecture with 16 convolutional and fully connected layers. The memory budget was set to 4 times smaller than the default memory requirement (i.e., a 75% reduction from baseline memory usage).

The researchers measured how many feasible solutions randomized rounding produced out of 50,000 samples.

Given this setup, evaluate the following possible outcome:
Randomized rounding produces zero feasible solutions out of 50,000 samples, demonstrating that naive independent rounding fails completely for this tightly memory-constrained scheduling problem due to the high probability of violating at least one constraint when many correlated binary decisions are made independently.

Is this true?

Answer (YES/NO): YES